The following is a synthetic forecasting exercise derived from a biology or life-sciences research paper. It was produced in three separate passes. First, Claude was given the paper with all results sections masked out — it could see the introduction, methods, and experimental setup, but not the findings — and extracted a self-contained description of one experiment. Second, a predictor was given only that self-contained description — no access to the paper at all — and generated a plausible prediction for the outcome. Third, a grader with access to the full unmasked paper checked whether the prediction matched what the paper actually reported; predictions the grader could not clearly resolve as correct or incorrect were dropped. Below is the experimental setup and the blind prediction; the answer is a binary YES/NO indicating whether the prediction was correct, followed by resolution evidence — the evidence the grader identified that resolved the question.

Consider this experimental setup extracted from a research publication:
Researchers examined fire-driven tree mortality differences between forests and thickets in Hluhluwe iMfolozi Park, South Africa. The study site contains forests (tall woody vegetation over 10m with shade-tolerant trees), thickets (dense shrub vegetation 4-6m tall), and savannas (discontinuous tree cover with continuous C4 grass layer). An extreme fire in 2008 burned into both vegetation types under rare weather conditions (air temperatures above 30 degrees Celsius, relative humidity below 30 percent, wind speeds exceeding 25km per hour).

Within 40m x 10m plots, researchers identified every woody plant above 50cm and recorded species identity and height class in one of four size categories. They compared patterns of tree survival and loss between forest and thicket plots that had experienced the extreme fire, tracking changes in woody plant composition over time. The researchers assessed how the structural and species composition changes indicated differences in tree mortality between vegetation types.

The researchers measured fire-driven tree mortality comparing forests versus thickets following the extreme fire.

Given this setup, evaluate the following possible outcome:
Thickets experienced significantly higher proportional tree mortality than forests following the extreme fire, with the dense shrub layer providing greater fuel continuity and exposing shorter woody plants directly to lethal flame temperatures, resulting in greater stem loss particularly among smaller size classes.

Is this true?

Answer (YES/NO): NO